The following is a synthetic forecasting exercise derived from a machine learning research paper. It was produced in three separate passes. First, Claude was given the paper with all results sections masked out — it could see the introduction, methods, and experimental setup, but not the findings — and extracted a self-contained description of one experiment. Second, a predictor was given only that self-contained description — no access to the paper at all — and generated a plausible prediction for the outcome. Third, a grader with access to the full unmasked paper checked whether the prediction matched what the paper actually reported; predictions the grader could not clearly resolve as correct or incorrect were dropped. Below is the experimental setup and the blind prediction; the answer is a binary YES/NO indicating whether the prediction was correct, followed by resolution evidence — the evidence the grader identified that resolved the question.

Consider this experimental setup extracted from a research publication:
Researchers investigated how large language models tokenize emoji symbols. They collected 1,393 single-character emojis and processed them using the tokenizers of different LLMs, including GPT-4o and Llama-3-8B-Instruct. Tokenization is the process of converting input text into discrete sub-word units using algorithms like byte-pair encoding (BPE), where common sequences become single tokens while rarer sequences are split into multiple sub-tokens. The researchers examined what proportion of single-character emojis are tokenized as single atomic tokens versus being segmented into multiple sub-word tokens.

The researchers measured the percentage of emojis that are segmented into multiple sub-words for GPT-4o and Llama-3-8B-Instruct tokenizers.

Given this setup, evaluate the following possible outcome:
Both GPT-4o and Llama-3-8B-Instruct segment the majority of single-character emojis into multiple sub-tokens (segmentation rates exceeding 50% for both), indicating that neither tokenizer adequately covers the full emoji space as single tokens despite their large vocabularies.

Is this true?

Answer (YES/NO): YES